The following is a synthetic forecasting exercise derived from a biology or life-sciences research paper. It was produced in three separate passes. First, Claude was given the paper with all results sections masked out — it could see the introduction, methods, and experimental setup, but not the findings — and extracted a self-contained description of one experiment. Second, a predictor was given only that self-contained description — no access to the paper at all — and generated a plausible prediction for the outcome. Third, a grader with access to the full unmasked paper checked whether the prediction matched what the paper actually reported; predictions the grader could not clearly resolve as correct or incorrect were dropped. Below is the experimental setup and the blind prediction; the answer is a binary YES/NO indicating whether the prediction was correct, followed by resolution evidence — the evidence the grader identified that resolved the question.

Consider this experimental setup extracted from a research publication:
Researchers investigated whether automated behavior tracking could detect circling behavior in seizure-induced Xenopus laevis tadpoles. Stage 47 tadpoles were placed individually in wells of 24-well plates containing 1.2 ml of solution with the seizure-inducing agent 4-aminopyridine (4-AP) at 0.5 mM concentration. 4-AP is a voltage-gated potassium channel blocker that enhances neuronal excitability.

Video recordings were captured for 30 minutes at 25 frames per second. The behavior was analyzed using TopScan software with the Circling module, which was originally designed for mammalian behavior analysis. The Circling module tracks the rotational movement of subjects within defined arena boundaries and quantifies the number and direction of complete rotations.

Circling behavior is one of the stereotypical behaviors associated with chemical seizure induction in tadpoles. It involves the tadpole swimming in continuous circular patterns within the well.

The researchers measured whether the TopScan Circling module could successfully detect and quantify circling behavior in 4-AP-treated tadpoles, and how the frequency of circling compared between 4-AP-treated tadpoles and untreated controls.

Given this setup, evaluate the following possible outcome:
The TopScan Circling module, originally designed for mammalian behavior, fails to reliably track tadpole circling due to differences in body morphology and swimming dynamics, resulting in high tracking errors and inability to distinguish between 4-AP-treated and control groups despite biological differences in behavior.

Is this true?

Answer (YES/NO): NO